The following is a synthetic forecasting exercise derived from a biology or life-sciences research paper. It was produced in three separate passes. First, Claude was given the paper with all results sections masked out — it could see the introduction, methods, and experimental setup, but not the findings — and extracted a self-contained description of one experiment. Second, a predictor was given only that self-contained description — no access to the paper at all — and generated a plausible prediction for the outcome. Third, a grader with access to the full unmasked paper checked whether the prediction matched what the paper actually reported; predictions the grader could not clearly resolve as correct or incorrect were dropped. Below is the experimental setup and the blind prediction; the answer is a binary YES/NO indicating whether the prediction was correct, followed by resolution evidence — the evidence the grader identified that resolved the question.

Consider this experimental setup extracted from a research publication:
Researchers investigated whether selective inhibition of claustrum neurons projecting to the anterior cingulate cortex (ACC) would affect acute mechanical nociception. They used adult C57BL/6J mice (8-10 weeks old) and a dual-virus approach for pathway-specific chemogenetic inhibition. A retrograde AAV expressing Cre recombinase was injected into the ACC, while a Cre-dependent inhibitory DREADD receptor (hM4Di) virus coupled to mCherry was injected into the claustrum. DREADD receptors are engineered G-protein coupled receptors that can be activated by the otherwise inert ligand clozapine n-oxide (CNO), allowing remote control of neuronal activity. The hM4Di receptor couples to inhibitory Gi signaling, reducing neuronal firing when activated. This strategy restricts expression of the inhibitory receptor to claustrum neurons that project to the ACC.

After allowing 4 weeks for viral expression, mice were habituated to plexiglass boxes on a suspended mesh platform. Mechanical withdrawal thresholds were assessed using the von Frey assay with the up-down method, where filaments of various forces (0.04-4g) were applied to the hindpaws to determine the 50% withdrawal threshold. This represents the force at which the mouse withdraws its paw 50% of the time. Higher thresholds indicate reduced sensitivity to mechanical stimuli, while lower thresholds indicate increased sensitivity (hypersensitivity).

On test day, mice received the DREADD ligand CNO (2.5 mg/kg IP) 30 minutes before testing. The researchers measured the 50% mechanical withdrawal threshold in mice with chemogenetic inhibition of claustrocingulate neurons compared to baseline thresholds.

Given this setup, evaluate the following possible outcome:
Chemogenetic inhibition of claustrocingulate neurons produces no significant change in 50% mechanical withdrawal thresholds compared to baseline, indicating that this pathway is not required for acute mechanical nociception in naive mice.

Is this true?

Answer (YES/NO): NO